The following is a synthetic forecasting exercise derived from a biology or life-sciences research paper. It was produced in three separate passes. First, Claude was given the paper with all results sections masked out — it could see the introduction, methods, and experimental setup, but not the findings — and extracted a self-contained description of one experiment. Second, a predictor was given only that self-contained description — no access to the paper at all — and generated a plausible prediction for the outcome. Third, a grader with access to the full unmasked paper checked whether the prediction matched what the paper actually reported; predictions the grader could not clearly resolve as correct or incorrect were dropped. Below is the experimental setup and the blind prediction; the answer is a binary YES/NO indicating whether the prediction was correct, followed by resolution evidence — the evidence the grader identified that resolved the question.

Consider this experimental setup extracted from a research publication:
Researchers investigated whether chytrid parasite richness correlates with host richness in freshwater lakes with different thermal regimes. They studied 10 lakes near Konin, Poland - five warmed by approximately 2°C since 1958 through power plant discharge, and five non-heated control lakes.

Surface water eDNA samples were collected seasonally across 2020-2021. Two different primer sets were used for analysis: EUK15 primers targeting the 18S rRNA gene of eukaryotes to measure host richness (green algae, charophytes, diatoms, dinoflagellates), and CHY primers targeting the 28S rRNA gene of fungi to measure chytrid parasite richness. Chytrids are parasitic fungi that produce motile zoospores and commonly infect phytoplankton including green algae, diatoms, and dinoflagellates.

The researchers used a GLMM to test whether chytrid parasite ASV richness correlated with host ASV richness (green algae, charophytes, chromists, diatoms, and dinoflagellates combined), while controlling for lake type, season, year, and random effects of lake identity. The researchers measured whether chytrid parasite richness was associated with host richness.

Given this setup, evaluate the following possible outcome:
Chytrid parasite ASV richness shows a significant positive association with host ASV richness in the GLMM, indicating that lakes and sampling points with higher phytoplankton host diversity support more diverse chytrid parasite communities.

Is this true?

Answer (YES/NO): YES